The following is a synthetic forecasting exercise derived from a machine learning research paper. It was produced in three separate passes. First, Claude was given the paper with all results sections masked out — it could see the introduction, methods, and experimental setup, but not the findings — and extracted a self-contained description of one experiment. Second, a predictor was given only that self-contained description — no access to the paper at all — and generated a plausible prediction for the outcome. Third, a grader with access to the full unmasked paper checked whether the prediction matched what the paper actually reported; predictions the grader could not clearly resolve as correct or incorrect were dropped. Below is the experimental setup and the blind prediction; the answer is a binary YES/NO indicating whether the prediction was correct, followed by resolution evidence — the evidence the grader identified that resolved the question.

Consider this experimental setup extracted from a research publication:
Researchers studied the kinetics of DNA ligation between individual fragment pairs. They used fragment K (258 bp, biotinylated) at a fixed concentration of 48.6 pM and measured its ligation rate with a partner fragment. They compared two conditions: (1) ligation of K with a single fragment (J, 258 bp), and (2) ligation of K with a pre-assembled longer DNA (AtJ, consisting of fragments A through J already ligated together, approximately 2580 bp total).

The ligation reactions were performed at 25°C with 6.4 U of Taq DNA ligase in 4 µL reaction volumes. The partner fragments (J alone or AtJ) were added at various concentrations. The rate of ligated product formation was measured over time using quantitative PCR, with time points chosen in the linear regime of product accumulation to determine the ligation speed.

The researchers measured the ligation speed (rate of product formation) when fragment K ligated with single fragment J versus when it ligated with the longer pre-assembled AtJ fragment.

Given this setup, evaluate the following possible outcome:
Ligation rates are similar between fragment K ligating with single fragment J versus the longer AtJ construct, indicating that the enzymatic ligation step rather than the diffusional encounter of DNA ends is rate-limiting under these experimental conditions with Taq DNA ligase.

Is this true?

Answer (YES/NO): YES